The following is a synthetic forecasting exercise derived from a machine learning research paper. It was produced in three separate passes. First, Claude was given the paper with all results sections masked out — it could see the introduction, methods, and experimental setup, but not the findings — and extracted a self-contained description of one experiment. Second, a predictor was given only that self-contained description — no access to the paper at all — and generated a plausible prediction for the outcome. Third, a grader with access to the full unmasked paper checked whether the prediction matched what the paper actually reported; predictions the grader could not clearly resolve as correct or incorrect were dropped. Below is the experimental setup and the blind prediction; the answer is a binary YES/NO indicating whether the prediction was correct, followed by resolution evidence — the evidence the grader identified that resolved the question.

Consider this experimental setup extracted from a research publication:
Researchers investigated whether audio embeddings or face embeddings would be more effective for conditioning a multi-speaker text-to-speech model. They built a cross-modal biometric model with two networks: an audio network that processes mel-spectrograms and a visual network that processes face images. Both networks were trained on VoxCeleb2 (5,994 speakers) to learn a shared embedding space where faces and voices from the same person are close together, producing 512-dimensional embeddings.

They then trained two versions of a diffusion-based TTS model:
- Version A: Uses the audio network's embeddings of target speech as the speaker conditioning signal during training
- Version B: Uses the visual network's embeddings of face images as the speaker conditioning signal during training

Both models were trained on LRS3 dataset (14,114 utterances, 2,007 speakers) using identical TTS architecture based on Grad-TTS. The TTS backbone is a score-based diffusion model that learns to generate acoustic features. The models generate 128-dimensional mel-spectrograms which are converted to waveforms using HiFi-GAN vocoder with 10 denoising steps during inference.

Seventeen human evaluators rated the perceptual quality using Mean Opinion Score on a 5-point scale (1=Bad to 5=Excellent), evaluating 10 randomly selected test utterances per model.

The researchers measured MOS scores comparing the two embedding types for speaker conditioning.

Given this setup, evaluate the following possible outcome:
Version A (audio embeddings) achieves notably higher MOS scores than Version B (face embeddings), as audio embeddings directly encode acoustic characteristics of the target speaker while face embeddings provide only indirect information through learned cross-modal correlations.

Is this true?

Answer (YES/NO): NO